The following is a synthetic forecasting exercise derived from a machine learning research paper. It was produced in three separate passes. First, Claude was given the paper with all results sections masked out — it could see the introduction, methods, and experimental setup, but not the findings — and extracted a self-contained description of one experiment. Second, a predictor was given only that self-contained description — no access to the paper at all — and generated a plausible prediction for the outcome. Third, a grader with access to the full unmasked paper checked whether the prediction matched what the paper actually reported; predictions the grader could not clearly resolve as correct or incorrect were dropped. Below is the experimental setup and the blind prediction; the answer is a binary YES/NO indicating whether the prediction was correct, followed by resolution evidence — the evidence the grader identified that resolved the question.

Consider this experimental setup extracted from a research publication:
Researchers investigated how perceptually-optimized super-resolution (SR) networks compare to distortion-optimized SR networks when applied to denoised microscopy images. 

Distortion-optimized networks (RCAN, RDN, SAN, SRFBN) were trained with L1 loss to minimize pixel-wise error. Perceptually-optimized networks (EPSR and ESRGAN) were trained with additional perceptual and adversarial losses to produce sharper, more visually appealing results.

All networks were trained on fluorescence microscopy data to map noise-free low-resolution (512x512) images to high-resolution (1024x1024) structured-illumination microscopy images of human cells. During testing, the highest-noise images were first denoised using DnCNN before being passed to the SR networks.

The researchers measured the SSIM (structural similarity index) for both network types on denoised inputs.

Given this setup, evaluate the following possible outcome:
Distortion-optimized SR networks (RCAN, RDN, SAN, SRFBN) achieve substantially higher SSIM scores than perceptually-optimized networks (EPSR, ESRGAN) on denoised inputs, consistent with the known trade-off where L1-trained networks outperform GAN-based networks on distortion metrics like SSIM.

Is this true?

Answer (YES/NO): YES